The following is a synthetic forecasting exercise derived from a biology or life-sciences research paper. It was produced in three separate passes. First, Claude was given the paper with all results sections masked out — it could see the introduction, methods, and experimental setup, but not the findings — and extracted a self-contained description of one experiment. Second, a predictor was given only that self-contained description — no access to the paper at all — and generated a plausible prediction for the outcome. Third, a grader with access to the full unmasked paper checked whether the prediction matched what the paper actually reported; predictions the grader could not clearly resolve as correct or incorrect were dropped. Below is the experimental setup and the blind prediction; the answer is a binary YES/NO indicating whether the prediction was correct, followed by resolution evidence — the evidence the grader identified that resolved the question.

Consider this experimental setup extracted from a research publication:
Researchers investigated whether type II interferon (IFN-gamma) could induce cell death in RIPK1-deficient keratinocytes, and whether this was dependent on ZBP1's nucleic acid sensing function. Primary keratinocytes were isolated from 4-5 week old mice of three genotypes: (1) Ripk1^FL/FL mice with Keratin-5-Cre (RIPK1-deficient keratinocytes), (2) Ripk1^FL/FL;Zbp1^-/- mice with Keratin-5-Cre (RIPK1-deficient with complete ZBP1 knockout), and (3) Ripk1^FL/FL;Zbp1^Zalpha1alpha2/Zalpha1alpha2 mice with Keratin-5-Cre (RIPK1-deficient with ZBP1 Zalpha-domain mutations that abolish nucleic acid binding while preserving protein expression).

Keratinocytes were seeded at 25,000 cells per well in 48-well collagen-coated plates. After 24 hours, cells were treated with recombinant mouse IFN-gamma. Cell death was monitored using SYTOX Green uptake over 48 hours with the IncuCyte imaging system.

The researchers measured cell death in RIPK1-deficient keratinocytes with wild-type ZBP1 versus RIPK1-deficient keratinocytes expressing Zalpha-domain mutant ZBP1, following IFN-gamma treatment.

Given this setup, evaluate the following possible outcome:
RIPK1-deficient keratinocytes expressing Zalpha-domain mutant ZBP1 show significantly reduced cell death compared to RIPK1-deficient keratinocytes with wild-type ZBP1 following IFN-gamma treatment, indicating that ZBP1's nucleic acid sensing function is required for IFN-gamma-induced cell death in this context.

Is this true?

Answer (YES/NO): YES